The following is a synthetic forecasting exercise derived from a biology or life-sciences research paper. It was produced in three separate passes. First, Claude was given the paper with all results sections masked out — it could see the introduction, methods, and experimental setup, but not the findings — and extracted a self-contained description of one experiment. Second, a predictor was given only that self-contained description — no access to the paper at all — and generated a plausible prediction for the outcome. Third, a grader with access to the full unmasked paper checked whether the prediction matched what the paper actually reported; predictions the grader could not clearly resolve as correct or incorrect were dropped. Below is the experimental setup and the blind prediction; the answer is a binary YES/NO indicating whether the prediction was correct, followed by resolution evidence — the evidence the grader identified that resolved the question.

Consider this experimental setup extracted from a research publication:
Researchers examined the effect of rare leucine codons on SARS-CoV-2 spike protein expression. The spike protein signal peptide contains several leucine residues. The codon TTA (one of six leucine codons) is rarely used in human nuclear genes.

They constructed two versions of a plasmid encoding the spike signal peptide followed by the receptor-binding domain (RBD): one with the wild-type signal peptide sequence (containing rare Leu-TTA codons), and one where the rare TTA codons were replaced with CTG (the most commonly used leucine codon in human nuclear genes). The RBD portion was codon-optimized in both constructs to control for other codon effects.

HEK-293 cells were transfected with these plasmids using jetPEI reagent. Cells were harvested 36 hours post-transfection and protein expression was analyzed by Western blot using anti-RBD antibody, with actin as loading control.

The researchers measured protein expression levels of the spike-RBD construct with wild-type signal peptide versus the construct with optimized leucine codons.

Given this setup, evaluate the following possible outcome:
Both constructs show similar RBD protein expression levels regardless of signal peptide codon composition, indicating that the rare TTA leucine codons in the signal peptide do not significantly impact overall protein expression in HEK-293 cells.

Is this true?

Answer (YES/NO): NO